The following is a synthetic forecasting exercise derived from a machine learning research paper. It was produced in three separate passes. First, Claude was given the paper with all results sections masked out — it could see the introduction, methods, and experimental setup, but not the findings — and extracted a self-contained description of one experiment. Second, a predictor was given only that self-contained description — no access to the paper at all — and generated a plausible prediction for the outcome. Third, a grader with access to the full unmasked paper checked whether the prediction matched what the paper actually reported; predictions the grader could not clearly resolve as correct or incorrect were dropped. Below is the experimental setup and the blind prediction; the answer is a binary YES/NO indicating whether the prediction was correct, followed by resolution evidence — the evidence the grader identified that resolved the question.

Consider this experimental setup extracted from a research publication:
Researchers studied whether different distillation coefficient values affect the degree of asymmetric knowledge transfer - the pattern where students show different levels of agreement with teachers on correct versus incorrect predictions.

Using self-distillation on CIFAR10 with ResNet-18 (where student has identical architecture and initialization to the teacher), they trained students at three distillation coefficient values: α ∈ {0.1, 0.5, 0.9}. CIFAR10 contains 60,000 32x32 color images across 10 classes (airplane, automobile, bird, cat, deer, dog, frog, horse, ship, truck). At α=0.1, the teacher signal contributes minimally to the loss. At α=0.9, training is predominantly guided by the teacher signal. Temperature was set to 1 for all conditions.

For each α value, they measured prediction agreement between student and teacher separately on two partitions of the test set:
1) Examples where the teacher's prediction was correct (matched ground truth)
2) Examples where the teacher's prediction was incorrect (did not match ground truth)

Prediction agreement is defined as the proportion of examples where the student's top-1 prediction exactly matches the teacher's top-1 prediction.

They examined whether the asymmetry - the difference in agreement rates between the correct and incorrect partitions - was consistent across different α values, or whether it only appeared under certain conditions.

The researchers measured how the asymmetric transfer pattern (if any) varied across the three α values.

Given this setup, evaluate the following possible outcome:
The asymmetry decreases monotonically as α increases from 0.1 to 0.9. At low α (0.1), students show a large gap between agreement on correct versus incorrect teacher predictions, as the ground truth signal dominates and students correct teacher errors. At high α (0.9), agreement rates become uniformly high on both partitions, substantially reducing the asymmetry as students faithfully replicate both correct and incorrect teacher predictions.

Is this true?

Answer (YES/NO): NO